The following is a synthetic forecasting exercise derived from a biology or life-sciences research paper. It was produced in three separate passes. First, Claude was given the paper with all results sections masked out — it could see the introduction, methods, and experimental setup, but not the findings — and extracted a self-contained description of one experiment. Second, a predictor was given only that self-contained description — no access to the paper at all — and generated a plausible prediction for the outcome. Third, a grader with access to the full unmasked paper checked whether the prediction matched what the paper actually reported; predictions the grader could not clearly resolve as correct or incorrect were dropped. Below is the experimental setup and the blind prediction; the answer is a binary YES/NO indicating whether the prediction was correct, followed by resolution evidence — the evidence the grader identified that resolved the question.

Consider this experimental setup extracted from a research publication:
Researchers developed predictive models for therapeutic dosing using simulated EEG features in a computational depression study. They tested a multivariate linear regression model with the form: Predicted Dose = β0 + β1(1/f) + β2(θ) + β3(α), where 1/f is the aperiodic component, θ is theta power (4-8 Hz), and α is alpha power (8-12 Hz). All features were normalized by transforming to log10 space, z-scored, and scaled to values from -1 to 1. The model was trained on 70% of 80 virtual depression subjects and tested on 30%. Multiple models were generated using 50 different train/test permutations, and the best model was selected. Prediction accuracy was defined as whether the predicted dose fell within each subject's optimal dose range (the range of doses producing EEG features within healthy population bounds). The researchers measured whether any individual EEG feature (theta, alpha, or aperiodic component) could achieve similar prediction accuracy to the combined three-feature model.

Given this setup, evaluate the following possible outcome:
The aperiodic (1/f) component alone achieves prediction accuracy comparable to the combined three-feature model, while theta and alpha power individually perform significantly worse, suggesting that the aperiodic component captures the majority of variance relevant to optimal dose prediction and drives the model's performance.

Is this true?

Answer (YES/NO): NO